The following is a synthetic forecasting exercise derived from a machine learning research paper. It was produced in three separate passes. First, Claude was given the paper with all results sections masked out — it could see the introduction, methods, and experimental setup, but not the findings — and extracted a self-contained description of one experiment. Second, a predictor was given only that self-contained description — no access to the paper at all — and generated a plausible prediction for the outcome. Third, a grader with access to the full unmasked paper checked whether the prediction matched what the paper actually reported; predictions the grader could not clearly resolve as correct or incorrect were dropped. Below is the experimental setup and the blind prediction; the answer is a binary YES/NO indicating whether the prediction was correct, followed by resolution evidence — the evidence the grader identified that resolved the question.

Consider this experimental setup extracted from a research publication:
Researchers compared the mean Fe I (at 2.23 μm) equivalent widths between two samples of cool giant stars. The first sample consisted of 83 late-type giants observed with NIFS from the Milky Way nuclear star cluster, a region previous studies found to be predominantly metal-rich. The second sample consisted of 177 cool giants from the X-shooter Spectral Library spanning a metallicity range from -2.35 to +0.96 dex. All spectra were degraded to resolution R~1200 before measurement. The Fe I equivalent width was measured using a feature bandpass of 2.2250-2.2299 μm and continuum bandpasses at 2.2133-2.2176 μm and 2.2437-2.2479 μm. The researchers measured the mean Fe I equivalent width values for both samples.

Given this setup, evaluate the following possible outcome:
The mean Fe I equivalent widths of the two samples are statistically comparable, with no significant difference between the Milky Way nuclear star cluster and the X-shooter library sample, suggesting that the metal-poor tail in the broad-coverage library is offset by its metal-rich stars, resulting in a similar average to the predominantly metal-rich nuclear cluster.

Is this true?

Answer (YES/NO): NO